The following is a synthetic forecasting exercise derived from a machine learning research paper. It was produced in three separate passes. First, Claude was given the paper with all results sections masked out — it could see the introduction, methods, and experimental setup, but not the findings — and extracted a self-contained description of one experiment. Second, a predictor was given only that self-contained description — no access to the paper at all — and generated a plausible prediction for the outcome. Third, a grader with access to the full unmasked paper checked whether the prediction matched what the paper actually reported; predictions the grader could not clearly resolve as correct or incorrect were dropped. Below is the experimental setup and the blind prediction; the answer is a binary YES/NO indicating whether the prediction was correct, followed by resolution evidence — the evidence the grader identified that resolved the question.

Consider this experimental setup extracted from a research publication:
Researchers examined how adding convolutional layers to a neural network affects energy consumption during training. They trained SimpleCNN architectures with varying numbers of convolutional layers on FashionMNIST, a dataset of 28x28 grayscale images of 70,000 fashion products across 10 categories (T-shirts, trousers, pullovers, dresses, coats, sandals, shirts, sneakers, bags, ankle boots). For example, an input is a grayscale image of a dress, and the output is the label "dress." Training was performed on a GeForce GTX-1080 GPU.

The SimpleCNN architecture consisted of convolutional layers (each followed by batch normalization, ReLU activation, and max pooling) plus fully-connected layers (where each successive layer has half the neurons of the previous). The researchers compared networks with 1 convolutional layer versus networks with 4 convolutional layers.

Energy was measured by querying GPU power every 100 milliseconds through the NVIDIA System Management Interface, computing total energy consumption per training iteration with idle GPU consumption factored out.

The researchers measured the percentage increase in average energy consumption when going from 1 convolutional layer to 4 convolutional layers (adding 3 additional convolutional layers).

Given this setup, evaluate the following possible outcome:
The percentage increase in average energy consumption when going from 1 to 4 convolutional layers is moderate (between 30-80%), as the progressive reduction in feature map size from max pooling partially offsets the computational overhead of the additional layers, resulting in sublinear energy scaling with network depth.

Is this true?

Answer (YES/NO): NO